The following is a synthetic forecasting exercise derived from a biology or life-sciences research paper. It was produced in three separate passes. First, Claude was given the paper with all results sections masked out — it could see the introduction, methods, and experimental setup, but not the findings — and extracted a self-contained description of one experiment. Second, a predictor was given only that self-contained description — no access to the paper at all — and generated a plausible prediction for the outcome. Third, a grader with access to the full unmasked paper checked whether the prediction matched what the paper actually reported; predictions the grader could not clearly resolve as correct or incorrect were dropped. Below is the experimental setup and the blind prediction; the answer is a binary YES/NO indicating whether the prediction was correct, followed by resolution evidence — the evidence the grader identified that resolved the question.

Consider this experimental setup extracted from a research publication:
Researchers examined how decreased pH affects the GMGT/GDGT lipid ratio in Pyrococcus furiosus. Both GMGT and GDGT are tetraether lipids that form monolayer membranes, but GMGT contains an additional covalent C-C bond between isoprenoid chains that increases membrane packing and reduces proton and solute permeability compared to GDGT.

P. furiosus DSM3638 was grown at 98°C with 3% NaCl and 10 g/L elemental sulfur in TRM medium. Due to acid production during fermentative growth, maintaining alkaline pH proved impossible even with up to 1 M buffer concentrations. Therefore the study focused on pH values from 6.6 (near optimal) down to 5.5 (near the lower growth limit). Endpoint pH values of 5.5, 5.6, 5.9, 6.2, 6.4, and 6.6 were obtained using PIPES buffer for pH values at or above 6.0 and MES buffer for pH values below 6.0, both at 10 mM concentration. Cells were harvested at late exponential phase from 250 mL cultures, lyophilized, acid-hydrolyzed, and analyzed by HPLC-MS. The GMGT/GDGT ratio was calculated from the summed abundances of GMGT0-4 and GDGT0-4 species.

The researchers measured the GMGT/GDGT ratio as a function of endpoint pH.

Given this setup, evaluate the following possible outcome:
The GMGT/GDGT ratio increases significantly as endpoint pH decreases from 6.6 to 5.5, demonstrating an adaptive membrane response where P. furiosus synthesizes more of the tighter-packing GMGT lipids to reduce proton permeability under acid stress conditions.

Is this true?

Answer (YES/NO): YES